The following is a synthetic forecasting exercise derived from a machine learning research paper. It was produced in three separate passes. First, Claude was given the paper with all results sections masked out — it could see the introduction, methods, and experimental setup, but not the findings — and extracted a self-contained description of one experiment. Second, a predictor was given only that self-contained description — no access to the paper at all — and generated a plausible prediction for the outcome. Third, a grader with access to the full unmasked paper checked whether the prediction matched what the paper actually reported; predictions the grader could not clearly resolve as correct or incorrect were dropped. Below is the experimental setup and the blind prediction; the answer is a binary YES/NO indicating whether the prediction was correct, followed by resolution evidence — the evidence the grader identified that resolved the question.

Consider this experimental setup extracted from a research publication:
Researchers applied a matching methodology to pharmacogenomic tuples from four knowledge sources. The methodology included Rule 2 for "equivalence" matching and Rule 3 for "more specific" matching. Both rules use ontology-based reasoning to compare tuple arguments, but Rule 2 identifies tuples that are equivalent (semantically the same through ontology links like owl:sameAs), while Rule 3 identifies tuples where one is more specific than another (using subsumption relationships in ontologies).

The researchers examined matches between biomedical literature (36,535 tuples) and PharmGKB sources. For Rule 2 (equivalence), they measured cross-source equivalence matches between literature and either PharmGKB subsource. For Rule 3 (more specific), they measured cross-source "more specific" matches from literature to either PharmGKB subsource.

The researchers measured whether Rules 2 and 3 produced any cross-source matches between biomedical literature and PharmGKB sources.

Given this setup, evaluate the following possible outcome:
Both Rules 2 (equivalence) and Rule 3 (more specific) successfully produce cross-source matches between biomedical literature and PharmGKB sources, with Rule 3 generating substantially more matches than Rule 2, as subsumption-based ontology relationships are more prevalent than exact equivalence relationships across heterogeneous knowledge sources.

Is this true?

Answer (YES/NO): NO